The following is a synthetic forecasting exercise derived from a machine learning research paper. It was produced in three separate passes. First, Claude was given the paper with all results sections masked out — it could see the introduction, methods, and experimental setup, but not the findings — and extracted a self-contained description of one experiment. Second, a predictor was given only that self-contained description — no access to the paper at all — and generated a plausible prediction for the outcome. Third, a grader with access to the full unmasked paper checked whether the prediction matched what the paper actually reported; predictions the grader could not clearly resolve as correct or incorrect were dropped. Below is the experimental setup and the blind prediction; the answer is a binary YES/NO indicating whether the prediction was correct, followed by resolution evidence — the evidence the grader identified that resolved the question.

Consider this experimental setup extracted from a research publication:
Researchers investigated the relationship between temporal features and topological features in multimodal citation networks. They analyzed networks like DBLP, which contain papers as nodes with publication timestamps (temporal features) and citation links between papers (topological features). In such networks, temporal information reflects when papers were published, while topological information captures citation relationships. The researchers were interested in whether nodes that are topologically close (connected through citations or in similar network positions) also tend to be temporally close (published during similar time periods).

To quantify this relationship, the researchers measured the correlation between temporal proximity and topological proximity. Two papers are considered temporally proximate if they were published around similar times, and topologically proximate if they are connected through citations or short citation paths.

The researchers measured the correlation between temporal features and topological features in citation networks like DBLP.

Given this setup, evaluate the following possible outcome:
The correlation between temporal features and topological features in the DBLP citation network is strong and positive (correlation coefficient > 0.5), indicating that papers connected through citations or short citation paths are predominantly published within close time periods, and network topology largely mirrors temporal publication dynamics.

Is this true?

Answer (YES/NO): NO